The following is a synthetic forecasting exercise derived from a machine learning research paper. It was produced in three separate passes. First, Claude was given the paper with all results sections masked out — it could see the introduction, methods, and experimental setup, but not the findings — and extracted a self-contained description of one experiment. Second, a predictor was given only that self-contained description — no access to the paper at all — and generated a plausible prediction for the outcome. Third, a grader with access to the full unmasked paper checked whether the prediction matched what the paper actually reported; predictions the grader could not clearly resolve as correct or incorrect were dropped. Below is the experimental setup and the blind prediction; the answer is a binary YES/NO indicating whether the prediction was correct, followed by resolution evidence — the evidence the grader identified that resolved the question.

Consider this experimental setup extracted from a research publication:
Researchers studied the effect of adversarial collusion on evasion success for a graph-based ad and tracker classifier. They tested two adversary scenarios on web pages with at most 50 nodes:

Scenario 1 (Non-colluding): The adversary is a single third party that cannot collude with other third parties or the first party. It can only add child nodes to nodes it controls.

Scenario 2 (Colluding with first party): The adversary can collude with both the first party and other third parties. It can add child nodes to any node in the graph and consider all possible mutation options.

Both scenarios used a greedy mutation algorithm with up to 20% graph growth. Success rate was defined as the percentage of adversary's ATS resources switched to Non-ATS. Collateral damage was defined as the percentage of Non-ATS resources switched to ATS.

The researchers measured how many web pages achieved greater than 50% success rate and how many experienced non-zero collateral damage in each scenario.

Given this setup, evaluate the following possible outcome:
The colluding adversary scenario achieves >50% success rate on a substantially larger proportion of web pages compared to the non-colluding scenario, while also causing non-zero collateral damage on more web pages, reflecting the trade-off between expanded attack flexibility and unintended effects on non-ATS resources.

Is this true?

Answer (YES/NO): NO